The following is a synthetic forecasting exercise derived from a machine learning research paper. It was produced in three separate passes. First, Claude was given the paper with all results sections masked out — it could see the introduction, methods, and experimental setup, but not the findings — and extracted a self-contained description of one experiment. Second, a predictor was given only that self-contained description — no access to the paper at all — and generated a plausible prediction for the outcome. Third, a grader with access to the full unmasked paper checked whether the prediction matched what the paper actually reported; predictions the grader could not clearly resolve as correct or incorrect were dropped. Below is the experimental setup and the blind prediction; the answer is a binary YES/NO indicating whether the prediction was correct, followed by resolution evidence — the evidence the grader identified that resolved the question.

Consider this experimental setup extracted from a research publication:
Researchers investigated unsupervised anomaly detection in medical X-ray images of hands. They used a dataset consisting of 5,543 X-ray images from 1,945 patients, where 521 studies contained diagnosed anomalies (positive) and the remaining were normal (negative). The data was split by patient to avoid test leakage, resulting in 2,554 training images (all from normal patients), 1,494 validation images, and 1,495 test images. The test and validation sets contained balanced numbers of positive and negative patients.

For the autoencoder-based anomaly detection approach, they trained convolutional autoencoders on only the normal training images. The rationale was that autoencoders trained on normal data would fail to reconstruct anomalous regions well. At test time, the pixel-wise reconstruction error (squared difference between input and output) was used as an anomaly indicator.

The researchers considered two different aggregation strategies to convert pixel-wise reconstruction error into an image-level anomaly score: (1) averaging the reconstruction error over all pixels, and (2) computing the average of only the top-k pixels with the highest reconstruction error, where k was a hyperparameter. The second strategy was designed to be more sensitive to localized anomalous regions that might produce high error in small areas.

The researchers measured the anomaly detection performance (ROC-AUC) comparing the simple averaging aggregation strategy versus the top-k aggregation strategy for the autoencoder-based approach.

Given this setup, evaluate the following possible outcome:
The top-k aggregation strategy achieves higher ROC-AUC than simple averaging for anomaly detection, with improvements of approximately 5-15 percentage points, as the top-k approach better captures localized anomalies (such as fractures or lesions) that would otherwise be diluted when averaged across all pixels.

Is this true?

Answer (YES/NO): NO